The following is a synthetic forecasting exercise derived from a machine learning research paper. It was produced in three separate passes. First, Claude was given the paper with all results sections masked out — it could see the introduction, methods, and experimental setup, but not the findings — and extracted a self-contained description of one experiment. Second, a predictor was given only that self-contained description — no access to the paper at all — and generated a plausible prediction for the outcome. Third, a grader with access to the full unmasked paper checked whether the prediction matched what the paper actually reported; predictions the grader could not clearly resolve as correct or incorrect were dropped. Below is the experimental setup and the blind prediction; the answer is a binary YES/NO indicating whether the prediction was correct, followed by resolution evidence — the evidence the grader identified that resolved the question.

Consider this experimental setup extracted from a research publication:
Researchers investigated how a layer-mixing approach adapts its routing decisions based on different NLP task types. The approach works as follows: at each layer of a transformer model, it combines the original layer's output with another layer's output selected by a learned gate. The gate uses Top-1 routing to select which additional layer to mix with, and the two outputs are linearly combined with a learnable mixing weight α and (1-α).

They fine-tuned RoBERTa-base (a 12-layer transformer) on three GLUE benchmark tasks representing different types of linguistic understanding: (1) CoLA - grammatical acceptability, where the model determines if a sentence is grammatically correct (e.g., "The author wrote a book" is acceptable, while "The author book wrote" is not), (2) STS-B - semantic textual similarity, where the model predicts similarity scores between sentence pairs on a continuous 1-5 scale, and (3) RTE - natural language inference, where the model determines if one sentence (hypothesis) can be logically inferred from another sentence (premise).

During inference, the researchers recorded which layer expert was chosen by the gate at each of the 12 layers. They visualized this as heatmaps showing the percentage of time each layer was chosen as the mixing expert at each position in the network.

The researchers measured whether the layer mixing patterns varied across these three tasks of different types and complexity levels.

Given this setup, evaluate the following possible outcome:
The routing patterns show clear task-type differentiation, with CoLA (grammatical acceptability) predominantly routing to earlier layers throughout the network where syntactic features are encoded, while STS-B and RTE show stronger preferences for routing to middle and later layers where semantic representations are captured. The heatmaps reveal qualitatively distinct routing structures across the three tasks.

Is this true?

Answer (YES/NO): NO